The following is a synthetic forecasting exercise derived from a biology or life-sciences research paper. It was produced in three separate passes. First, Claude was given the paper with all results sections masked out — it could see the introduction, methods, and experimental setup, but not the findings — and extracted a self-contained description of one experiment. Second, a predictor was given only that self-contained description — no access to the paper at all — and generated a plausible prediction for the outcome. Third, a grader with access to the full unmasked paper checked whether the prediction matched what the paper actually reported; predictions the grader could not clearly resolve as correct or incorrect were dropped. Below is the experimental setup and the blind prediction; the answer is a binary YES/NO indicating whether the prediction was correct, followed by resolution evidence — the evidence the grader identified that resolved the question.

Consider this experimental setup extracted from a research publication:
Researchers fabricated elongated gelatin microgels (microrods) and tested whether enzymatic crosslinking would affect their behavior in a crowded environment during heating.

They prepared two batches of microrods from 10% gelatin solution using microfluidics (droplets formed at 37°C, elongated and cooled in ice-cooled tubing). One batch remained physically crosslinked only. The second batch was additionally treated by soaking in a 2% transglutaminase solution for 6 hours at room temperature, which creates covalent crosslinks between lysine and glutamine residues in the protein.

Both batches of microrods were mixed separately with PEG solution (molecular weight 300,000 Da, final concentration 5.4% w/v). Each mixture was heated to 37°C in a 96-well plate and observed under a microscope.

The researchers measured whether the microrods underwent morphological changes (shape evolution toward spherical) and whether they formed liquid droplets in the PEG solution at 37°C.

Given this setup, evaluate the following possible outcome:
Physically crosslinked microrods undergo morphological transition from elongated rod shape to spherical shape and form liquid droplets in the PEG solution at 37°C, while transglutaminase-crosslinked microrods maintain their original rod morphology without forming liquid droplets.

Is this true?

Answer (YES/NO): YES